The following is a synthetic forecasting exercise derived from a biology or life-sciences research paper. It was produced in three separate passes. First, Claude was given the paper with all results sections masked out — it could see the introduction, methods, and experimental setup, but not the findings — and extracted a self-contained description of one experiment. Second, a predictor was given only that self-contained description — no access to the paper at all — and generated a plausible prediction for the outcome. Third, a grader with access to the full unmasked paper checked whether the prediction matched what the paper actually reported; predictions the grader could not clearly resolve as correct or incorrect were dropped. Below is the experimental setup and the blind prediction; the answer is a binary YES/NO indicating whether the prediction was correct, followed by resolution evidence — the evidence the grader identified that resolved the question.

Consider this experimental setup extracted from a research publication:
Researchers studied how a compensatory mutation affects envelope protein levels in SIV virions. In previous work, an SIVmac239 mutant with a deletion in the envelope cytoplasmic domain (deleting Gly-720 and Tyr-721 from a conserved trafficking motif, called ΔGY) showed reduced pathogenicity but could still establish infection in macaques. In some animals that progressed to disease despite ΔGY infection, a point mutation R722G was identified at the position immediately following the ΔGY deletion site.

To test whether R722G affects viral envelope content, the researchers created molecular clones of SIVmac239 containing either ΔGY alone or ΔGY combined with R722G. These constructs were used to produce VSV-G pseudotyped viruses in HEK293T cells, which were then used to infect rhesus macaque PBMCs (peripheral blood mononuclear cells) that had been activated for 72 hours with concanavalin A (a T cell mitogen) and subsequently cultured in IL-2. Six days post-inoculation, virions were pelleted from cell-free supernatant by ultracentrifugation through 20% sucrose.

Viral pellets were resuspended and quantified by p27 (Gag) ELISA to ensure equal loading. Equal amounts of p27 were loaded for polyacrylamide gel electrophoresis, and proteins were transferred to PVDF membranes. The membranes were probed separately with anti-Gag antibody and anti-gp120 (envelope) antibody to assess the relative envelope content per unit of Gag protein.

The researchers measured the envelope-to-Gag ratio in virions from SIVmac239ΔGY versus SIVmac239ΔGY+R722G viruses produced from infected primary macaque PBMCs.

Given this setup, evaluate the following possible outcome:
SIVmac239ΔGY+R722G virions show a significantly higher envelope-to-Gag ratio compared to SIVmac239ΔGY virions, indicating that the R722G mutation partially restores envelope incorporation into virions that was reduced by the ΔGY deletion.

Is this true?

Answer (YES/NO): YES